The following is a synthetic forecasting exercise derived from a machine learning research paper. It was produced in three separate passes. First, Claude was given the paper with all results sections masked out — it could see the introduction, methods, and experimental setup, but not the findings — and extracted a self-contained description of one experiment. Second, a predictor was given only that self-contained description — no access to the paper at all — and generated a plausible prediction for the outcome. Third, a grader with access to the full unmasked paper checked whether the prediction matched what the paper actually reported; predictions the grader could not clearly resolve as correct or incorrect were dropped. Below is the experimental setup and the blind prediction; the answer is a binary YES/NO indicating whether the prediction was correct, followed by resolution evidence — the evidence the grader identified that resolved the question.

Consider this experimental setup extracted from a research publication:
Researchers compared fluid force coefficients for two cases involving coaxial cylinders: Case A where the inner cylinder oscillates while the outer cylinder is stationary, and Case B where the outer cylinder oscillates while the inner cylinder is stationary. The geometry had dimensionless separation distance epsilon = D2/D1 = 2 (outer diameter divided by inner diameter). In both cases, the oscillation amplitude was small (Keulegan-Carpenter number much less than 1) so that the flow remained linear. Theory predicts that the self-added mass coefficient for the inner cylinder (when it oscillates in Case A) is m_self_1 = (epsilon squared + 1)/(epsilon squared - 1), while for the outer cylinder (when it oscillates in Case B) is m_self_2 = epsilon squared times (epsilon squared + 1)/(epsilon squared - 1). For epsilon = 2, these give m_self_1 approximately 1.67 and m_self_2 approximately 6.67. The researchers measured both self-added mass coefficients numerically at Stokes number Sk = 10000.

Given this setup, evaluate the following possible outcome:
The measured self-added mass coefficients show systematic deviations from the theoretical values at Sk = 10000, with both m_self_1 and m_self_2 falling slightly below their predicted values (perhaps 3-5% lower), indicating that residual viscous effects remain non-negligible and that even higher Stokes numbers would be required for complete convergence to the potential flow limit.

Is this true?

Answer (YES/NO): NO